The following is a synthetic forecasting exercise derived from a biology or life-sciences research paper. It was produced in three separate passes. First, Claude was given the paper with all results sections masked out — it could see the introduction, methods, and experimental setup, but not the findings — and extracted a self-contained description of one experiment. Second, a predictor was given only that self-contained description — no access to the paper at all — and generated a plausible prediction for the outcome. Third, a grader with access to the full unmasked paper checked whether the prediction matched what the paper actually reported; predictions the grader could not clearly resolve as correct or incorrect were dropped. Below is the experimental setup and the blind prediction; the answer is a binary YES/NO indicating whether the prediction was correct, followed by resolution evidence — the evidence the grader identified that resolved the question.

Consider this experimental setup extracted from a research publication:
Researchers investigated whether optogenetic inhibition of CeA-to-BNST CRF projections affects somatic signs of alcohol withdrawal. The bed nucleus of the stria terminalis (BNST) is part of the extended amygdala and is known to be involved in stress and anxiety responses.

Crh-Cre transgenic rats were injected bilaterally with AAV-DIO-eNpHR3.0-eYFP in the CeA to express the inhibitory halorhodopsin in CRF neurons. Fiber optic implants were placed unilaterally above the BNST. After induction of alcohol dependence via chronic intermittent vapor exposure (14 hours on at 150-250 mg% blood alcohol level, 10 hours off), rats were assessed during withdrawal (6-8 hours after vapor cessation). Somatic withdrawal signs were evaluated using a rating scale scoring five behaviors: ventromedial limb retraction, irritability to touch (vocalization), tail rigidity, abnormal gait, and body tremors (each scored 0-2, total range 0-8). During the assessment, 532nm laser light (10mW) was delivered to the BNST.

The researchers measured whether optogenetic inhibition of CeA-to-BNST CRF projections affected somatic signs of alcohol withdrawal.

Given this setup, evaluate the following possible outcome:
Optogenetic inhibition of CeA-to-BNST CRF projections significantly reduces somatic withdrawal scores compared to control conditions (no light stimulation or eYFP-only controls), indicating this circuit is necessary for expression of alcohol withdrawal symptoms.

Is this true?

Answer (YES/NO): YES